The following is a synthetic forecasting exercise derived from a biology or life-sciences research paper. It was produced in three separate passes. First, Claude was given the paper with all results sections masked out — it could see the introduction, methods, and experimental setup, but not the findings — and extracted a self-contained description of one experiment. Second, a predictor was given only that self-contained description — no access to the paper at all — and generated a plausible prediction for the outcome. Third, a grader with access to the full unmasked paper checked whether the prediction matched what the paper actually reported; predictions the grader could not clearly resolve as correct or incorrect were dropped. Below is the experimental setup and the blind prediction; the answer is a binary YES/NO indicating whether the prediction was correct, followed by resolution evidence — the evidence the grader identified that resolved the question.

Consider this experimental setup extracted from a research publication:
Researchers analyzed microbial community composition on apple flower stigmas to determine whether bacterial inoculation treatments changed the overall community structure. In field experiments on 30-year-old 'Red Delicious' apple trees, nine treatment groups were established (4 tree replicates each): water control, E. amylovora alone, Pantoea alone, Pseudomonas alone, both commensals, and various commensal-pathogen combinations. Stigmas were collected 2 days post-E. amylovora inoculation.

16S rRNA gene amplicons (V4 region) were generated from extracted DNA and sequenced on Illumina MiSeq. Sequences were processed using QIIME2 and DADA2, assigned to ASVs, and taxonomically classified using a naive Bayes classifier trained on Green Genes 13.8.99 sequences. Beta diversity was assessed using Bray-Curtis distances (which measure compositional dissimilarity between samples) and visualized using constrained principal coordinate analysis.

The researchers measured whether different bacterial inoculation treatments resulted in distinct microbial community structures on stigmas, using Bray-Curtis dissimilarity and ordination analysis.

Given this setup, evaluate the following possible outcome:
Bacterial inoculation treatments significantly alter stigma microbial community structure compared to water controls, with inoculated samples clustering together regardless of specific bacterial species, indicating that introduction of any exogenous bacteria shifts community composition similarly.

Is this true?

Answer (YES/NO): NO